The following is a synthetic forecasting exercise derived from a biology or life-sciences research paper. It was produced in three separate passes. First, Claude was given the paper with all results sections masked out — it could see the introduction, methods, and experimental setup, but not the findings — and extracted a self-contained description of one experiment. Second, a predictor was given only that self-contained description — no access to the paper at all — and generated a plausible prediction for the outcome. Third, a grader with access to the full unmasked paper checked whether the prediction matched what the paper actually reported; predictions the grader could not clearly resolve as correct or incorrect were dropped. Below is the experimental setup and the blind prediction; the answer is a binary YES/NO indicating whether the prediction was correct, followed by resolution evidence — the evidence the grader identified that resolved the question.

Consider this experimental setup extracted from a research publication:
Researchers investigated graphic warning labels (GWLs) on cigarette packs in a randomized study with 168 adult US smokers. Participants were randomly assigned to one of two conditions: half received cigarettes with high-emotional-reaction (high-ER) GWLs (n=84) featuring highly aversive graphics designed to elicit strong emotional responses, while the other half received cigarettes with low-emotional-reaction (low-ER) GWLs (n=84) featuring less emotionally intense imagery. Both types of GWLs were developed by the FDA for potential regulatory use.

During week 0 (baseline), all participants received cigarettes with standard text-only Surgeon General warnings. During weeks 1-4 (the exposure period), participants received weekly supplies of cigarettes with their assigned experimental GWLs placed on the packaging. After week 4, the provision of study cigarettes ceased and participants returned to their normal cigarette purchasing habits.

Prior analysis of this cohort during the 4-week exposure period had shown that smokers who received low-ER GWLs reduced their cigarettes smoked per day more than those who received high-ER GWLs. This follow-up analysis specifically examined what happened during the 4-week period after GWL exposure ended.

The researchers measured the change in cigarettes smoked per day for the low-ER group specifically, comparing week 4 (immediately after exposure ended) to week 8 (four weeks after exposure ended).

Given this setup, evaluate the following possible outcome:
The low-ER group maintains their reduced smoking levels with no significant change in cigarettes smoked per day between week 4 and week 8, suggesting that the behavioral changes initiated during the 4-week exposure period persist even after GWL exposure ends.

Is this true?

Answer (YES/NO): NO